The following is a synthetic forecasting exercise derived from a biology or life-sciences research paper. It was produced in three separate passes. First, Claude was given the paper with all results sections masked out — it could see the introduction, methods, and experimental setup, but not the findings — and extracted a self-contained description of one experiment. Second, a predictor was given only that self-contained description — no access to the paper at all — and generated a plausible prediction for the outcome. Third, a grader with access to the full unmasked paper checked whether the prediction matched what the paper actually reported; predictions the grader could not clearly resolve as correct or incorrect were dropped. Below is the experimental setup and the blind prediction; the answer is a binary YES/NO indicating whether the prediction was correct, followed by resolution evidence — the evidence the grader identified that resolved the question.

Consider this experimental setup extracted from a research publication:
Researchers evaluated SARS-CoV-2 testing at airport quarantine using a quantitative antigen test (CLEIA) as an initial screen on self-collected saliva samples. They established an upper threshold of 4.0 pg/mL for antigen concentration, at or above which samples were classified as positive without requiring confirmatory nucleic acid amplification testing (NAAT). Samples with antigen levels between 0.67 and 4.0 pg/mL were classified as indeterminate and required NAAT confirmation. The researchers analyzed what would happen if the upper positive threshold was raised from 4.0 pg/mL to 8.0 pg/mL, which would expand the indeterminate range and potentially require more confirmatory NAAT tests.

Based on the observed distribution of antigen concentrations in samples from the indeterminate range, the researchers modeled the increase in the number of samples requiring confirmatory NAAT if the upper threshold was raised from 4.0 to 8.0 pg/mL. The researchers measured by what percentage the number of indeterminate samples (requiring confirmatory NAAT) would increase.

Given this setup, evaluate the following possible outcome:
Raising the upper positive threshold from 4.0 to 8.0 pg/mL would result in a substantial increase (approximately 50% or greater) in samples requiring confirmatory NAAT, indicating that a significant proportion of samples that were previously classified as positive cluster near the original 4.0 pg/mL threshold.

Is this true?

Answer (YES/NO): NO